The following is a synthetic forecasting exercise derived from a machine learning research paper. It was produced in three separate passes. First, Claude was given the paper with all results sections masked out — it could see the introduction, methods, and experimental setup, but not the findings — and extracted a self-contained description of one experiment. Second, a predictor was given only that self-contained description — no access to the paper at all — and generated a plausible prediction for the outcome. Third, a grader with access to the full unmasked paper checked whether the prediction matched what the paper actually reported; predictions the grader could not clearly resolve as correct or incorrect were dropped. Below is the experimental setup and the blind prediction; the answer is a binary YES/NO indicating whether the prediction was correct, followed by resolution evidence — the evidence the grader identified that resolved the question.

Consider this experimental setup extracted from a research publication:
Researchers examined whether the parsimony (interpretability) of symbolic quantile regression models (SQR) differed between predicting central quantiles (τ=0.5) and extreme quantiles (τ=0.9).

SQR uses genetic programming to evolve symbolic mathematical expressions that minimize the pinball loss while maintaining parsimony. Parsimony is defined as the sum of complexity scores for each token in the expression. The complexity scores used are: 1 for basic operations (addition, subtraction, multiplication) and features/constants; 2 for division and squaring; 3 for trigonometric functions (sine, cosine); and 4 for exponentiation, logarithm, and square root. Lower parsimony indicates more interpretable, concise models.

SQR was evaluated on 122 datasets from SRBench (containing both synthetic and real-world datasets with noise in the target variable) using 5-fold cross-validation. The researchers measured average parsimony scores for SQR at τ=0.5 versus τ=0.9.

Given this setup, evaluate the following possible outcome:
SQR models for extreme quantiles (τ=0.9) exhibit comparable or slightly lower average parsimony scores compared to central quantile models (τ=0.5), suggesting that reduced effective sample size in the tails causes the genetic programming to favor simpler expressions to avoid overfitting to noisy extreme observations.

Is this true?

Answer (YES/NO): YES